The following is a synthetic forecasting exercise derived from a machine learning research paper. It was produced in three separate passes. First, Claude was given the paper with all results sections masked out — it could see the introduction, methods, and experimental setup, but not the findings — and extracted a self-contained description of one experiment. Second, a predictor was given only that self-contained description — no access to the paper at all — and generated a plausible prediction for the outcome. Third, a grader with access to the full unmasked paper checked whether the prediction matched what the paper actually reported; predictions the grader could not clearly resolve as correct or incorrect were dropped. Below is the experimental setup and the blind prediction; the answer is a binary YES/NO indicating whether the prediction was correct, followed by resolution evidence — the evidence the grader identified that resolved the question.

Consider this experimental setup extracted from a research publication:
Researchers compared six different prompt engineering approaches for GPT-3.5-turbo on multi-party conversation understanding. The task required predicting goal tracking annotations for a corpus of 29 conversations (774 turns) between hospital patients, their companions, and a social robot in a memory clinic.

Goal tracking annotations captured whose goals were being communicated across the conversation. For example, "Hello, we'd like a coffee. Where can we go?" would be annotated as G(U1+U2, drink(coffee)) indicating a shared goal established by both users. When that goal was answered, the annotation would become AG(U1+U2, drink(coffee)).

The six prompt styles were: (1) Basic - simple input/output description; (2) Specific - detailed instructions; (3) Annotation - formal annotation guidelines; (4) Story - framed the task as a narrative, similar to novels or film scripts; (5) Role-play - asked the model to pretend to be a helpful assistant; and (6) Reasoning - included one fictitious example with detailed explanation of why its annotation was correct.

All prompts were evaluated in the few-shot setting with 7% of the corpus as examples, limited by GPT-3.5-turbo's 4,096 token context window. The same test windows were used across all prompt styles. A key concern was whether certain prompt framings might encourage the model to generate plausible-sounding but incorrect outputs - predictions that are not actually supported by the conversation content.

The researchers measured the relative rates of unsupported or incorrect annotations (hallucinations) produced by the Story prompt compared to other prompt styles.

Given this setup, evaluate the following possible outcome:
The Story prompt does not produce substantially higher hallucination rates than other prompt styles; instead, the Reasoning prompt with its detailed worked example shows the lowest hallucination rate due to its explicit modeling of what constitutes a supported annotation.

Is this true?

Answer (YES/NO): NO